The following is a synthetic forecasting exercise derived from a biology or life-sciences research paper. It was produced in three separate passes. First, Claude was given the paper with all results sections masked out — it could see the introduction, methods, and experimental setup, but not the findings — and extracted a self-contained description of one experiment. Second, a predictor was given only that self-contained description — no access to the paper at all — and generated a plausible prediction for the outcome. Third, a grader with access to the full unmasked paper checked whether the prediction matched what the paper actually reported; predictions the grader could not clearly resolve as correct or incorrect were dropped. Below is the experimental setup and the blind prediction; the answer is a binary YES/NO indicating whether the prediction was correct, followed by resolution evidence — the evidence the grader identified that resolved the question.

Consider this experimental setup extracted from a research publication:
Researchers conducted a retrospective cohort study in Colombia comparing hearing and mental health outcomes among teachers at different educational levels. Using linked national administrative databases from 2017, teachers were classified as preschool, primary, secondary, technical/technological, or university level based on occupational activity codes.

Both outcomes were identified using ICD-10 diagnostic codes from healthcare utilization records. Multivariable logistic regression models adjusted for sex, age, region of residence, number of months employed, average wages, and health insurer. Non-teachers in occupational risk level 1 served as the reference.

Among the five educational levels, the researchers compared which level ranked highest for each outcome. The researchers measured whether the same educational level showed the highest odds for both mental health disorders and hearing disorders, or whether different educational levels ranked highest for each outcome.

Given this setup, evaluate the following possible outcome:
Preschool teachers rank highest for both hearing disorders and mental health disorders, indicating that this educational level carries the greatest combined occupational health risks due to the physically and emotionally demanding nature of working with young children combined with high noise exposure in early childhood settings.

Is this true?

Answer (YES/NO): NO